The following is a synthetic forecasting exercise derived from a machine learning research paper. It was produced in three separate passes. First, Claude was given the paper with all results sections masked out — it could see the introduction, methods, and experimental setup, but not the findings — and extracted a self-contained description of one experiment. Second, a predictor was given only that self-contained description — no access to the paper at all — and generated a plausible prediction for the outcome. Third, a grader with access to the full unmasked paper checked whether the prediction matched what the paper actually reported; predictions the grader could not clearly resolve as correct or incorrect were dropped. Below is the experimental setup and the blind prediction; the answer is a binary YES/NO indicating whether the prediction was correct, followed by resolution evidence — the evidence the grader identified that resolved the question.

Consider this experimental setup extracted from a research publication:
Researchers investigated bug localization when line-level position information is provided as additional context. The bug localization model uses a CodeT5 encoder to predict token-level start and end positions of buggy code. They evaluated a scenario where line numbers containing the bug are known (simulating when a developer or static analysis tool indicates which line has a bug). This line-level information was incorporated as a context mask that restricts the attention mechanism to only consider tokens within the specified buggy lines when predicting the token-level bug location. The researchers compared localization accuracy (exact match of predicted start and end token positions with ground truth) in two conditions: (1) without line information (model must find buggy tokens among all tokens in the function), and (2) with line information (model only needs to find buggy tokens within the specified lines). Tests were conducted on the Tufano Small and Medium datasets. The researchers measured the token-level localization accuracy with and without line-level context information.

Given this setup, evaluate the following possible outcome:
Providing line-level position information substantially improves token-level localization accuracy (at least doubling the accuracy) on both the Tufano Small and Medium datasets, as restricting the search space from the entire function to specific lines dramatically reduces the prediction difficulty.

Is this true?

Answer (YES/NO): NO